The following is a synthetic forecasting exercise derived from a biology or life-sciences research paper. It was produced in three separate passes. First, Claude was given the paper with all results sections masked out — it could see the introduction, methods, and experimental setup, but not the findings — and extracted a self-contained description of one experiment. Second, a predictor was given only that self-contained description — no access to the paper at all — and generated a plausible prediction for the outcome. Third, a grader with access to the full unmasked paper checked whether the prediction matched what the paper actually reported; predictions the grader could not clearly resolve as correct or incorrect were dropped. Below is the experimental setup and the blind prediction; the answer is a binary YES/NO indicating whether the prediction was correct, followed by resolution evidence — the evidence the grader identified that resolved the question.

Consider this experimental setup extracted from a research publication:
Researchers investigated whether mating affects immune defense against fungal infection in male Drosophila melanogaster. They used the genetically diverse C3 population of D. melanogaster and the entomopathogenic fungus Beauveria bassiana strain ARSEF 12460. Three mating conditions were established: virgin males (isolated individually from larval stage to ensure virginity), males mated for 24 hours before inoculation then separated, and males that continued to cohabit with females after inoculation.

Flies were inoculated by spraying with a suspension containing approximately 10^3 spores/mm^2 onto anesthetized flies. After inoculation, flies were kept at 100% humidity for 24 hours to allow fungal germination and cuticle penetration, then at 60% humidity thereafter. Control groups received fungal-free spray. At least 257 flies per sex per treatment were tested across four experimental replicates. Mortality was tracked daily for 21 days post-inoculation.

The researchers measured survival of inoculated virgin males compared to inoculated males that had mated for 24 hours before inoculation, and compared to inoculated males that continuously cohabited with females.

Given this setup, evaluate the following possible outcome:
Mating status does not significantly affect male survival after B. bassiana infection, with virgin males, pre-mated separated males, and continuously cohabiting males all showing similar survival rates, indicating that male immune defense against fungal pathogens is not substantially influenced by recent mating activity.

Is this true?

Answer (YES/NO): NO